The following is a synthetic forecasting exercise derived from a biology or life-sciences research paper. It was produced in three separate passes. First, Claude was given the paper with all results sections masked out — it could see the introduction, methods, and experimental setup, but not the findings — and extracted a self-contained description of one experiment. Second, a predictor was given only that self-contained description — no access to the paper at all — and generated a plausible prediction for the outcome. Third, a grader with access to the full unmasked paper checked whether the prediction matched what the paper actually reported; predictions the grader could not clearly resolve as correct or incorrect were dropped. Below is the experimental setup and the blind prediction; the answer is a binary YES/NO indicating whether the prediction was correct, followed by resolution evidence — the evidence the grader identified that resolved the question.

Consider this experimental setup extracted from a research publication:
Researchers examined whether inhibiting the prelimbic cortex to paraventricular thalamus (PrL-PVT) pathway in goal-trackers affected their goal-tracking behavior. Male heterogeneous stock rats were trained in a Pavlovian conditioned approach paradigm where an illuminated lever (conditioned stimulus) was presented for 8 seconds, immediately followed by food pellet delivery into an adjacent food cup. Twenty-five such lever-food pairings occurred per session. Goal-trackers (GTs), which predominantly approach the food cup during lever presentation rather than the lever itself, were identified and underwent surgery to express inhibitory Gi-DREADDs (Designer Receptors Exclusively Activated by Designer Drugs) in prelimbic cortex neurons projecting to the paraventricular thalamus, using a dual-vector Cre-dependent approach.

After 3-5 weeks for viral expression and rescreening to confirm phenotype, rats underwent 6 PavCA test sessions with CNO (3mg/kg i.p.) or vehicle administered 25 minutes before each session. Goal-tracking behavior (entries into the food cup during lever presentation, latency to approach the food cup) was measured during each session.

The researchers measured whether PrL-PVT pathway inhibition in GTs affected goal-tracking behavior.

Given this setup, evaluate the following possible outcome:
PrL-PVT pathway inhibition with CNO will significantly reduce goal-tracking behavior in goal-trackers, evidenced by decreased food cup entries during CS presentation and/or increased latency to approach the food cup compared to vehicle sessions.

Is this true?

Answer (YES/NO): YES